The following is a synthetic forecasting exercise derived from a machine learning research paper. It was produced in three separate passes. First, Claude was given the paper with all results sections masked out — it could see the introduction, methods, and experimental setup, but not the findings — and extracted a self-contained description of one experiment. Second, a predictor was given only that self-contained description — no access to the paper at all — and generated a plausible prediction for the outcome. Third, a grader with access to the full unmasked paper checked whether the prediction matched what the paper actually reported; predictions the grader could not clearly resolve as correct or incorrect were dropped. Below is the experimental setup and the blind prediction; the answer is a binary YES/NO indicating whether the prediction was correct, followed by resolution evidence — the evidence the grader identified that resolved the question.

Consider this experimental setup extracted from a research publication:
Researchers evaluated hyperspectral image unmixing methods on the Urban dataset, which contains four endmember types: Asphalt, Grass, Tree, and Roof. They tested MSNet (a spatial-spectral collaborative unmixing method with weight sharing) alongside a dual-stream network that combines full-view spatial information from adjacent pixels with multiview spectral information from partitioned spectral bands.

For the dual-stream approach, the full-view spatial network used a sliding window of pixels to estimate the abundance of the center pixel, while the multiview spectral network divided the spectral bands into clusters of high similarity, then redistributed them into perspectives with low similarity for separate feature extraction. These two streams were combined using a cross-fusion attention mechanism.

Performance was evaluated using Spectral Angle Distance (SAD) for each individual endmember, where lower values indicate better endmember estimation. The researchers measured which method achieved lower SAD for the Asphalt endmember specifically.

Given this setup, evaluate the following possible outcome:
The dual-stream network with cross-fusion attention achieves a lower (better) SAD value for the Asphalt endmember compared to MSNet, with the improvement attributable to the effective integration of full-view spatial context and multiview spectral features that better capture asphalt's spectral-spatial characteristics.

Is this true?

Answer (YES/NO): NO